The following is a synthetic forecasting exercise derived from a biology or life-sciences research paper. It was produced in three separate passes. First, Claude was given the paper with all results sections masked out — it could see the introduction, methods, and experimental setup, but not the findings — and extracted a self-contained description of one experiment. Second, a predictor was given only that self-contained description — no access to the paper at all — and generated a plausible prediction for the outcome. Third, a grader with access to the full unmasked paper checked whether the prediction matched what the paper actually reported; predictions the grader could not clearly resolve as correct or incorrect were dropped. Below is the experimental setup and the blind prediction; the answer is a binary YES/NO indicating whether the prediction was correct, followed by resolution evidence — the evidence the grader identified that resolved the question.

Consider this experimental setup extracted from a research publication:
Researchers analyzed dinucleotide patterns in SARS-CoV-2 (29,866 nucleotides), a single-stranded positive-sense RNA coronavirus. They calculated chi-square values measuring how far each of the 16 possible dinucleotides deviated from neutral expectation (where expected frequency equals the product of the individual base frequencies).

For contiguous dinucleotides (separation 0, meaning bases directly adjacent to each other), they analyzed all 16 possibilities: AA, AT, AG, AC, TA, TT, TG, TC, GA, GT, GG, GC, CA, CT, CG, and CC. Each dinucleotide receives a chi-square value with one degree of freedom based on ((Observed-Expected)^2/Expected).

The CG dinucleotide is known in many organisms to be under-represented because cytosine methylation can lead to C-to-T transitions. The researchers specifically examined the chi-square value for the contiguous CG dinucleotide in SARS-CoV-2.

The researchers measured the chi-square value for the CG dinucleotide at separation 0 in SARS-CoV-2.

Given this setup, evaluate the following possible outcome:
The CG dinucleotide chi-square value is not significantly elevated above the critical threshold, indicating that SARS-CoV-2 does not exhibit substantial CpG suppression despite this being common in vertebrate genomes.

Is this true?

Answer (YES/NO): NO